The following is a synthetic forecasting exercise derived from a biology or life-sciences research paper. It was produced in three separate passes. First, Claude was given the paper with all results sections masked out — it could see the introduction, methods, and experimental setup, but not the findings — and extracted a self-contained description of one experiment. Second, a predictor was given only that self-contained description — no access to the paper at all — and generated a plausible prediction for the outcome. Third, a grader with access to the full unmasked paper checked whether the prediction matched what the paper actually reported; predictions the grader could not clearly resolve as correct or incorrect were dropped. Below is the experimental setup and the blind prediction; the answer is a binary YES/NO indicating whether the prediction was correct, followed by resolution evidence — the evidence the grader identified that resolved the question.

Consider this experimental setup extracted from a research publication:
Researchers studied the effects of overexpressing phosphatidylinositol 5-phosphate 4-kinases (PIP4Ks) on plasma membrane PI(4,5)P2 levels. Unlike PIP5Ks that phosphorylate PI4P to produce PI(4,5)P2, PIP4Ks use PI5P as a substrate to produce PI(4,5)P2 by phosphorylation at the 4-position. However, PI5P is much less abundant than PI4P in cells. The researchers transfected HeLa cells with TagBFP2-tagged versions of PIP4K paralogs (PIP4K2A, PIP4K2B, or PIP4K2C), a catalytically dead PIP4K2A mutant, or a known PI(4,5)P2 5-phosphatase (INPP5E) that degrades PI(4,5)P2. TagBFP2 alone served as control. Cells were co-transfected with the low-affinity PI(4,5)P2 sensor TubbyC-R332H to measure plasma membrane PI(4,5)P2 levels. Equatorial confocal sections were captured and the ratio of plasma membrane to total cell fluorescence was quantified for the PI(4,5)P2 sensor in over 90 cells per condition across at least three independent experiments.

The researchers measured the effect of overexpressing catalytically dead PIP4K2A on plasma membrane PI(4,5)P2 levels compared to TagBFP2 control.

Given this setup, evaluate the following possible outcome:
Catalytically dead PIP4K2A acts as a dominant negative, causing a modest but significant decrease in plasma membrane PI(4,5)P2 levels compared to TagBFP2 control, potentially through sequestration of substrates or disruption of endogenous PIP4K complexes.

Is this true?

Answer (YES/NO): NO